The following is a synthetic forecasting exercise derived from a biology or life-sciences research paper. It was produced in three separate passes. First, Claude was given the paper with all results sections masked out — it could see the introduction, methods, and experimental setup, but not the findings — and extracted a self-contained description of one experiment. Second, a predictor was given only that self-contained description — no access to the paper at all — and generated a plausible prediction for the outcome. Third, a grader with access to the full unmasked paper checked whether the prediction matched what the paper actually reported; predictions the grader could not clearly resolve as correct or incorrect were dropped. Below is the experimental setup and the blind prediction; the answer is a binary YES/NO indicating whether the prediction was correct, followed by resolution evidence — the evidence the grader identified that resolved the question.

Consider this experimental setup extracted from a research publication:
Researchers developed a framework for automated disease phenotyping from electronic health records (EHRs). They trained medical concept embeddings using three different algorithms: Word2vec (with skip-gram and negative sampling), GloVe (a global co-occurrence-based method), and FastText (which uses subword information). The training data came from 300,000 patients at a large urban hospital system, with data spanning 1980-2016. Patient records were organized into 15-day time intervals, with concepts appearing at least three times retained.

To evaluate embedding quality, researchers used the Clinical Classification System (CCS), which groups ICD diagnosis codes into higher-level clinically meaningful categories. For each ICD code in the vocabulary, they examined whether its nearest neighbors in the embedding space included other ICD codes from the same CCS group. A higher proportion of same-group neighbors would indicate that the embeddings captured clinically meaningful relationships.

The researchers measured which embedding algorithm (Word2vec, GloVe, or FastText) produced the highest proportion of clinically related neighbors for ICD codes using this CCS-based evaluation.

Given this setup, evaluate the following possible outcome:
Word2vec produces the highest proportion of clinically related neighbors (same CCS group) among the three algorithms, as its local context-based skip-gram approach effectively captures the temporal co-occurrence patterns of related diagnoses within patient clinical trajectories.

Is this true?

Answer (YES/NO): YES